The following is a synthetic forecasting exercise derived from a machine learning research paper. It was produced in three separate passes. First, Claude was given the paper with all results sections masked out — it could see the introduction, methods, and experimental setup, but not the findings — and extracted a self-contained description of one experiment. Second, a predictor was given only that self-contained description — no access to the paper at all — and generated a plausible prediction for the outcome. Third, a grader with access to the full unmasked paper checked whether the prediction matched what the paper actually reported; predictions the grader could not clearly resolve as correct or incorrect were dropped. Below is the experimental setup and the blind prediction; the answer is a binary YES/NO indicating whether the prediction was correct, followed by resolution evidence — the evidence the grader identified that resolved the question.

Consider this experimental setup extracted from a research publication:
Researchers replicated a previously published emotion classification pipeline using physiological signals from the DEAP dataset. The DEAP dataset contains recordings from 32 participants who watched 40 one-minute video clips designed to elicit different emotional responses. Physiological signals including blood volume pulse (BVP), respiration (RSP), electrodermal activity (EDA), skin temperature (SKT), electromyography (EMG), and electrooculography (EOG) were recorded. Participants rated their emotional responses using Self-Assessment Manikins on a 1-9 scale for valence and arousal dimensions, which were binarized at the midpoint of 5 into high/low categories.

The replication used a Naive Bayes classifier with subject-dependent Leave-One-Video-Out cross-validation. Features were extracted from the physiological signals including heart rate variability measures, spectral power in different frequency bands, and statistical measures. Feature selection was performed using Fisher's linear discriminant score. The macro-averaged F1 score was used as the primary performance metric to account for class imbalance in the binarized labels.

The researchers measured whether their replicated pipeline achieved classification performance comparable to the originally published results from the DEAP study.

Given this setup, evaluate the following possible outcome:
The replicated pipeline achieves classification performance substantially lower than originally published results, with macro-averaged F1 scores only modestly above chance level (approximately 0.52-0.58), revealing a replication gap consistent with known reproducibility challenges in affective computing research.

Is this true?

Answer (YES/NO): NO